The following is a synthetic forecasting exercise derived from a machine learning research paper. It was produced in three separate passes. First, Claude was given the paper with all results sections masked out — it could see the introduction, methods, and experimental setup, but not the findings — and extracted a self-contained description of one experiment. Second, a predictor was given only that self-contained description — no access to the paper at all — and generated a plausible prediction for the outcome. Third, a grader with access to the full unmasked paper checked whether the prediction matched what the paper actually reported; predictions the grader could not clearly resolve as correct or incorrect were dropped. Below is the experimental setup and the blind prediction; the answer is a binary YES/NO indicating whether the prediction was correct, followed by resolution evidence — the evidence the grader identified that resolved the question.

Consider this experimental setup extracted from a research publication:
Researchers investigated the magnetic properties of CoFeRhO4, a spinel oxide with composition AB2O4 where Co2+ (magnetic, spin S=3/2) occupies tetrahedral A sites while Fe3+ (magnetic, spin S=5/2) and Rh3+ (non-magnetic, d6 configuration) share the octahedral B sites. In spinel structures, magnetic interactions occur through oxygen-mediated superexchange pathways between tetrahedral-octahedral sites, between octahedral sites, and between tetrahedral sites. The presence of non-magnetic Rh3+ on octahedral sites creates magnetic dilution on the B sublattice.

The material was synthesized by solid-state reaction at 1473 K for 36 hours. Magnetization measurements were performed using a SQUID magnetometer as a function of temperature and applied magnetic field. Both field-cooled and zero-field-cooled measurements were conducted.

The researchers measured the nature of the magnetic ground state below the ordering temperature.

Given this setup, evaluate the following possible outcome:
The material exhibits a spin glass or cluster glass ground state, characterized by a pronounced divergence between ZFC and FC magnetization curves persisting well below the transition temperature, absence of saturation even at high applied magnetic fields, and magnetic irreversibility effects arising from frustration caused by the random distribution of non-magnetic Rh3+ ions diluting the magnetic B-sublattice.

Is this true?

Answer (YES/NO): NO